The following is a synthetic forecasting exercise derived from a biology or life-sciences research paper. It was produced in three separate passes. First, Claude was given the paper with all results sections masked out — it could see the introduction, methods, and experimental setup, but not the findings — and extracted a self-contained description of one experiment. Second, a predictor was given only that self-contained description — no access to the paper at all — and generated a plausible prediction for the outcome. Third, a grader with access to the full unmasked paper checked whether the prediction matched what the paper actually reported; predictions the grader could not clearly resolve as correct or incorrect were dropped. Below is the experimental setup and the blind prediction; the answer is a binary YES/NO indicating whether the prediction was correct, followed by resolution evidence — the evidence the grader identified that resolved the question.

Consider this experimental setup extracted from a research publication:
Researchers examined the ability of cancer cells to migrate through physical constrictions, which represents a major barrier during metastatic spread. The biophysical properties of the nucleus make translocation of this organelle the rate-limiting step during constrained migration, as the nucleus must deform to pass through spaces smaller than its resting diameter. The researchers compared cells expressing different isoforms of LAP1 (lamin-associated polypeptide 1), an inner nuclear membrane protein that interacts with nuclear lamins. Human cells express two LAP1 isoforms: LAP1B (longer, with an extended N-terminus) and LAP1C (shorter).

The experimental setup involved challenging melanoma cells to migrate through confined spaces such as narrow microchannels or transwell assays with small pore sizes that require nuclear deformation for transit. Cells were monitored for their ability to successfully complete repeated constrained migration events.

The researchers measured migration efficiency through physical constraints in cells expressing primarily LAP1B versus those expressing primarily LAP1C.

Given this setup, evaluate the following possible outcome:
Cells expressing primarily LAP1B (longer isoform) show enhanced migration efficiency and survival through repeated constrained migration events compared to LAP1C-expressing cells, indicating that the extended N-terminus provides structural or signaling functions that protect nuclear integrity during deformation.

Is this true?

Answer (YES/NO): NO